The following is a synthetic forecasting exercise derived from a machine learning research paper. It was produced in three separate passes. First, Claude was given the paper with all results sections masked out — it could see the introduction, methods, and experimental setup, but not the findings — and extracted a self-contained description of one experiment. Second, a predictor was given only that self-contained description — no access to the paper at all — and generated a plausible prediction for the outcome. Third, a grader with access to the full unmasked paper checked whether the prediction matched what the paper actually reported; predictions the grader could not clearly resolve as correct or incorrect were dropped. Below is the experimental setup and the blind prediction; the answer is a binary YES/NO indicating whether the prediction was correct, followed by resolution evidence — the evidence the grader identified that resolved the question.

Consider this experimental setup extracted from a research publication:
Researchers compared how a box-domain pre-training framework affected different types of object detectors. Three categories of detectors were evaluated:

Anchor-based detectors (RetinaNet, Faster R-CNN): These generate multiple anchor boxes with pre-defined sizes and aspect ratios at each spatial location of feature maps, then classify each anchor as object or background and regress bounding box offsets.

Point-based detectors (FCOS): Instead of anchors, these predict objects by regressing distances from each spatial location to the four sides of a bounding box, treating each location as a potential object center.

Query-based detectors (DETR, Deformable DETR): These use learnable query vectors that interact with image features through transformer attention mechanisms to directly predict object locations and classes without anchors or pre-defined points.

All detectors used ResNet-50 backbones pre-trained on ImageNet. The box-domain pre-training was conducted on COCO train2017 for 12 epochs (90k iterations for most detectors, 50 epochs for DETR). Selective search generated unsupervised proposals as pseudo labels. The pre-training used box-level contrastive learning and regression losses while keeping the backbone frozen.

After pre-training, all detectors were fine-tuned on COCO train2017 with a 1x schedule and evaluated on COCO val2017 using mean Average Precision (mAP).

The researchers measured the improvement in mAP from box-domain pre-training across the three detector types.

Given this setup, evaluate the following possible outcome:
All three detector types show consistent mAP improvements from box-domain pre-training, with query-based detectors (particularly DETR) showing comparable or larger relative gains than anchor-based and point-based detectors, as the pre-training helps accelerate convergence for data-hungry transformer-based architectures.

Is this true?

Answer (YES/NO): NO